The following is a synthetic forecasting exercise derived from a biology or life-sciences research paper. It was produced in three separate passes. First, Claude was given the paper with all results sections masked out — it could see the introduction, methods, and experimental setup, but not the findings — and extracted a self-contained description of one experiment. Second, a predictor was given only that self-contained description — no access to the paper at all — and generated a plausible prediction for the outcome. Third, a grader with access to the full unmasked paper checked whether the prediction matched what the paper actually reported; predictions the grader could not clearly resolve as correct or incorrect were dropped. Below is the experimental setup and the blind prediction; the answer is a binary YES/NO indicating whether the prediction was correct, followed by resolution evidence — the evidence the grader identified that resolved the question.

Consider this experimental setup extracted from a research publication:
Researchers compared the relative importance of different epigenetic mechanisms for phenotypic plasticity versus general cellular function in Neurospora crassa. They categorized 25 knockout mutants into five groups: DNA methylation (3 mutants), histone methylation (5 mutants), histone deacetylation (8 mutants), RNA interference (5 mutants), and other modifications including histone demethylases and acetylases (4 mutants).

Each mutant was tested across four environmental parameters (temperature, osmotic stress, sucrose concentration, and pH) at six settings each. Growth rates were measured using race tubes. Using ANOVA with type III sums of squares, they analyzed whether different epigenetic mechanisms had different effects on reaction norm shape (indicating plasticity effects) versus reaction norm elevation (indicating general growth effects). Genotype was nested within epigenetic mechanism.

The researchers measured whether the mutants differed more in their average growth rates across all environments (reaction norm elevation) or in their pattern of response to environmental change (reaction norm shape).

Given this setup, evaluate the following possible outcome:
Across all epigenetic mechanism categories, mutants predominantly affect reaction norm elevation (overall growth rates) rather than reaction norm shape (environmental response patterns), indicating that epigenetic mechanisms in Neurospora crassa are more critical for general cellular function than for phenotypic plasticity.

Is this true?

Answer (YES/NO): NO